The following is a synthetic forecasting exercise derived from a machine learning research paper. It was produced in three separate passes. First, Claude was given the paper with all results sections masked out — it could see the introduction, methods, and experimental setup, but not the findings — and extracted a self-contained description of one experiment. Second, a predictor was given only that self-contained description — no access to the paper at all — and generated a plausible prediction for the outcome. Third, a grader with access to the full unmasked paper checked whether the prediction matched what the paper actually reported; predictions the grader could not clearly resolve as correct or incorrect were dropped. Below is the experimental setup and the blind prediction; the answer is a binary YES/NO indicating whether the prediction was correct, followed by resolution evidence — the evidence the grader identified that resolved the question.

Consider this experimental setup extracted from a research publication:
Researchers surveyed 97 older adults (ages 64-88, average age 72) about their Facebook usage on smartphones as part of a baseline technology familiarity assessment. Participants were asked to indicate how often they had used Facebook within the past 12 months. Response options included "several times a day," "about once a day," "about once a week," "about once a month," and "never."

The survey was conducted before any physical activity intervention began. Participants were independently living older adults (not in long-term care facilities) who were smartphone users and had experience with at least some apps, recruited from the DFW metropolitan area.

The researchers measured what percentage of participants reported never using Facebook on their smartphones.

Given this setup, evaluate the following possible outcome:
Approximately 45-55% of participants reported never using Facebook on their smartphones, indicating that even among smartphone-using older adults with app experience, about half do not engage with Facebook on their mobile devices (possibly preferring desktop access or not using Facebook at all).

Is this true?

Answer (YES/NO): NO